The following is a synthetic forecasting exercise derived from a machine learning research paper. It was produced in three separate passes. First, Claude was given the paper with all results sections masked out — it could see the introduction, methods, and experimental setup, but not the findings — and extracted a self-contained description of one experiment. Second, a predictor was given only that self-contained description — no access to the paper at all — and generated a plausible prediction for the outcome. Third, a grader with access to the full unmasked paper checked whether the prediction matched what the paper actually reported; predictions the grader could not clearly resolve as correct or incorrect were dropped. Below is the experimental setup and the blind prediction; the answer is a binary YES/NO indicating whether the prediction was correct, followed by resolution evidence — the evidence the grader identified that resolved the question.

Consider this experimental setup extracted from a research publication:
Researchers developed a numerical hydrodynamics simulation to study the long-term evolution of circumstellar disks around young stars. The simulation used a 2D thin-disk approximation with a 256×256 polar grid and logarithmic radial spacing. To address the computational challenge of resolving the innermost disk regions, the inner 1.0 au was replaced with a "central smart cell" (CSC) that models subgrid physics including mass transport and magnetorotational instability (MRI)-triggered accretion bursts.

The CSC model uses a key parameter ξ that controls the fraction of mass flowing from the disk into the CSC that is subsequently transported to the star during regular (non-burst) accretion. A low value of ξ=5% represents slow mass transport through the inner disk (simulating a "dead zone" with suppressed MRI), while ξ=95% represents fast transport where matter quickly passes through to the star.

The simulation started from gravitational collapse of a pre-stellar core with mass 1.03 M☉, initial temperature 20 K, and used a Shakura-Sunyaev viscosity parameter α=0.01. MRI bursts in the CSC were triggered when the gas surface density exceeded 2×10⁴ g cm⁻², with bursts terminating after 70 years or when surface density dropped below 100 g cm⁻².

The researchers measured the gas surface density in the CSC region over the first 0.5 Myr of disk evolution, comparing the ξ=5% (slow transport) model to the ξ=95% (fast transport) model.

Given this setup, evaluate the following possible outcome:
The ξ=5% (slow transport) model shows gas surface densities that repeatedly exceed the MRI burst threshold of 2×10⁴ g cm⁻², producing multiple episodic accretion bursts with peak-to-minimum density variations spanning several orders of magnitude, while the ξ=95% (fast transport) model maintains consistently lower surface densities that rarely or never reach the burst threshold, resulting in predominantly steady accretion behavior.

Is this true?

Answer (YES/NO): YES